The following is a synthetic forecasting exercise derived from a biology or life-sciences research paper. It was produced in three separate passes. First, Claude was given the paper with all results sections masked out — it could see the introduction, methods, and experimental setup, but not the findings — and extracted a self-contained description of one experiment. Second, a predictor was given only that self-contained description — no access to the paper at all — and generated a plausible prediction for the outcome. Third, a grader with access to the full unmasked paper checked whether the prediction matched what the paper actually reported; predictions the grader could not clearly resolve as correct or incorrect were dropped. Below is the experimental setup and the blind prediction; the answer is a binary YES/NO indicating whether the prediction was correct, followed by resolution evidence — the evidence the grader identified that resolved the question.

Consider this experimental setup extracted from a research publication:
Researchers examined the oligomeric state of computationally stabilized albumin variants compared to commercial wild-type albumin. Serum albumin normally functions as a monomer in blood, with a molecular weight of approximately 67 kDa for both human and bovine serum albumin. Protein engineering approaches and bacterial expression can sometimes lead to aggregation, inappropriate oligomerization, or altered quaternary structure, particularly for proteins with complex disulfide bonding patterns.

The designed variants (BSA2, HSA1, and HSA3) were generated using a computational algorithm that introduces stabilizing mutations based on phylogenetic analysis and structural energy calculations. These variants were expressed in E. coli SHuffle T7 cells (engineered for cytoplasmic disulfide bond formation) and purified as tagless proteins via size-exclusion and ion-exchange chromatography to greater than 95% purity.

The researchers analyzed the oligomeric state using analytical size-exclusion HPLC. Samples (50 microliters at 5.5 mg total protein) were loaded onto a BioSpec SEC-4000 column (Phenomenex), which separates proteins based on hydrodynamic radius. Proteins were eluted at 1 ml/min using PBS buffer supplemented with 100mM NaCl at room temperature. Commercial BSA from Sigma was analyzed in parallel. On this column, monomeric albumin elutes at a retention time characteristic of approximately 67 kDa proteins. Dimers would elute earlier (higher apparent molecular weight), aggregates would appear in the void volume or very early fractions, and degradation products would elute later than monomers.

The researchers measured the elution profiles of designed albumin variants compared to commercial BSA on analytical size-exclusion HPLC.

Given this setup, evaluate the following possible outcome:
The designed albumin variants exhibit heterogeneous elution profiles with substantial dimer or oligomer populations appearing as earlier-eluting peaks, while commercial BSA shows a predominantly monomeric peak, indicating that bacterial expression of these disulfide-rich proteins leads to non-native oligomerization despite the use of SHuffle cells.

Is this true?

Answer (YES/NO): NO